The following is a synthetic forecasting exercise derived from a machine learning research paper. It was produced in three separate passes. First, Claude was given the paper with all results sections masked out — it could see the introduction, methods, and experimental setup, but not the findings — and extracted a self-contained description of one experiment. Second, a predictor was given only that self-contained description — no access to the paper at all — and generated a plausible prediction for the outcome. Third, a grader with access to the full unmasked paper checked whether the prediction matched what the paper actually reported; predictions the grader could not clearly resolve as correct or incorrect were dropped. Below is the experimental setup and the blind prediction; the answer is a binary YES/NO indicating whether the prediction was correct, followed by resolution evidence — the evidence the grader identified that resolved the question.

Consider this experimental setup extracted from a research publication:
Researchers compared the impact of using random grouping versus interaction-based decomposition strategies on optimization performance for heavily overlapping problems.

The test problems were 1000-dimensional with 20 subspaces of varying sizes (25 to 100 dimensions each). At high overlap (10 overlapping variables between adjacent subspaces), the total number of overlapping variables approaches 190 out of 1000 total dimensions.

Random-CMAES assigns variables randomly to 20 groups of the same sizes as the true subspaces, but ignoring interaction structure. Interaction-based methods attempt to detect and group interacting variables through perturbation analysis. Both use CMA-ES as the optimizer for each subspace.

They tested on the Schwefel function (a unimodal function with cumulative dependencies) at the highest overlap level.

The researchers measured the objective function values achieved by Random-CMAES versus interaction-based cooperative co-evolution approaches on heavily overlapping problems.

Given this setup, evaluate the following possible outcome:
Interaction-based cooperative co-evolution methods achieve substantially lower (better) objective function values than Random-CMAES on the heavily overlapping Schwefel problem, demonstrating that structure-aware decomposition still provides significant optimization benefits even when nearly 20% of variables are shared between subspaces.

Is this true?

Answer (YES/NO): YES